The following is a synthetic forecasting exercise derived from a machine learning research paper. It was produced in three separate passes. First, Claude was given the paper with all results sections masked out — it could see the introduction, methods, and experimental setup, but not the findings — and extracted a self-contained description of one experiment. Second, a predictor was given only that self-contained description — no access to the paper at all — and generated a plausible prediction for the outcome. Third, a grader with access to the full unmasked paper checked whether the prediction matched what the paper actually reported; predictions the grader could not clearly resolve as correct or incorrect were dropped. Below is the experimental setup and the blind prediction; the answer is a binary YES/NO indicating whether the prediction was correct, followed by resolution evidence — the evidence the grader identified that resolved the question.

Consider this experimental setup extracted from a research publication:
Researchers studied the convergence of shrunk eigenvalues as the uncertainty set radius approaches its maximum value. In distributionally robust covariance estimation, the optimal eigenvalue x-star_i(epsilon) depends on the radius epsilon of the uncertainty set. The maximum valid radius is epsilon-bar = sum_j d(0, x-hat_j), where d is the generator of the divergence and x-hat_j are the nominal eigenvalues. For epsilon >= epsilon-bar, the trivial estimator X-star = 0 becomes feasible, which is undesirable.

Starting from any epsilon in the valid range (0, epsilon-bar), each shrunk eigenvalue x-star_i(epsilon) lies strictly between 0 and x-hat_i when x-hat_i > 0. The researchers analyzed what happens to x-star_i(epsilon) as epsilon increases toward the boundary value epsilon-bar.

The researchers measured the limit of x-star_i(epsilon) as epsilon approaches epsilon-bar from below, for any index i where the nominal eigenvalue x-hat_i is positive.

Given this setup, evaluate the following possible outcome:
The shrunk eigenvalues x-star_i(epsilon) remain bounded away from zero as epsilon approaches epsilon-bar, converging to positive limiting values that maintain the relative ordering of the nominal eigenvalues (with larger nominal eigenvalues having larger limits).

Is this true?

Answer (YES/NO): NO